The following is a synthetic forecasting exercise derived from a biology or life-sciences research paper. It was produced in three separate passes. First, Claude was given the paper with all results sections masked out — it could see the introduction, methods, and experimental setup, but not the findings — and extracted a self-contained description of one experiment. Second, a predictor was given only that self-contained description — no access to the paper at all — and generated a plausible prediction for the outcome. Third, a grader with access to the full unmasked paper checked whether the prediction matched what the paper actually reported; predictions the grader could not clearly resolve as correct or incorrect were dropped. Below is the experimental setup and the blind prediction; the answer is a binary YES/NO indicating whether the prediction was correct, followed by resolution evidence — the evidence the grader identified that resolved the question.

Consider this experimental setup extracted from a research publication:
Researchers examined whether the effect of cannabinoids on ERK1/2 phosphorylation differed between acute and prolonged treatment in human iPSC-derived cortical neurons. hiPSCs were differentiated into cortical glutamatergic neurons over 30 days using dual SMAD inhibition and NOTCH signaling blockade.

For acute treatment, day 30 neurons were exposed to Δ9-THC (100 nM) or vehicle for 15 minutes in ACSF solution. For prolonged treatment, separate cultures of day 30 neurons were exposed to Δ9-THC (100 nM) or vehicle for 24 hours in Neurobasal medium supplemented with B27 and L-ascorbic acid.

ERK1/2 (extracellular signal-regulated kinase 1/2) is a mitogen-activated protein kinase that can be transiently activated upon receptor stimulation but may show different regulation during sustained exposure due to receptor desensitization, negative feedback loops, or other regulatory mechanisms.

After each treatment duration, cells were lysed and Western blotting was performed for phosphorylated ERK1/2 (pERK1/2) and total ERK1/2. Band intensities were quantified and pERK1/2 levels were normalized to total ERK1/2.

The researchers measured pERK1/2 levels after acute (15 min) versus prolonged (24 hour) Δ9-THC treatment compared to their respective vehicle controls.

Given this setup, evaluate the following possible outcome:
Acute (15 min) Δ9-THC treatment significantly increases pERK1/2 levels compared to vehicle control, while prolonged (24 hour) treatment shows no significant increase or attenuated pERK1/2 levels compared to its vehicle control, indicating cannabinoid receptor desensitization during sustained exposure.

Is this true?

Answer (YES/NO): NO